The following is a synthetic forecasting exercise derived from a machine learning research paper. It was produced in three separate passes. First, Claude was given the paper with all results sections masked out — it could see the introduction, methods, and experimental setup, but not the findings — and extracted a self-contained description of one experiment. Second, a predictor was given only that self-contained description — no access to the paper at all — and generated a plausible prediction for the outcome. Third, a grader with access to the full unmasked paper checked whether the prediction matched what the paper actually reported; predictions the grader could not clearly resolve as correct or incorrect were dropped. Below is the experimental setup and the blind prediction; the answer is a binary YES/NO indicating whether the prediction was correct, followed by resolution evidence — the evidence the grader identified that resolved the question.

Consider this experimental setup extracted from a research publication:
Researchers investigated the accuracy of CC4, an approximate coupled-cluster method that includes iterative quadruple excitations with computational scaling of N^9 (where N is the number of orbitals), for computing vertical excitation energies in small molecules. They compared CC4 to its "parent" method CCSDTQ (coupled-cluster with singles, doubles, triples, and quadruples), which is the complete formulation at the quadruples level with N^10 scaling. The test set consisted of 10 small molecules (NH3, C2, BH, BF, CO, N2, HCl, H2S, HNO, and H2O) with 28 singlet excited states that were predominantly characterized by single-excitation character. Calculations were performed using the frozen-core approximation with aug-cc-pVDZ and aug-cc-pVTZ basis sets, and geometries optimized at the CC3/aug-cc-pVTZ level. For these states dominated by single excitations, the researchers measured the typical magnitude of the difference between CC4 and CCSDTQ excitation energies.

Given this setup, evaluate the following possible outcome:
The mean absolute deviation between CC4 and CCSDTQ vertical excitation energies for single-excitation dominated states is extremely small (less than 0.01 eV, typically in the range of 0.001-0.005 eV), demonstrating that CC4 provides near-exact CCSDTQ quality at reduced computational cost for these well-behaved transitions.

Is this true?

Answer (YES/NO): NO